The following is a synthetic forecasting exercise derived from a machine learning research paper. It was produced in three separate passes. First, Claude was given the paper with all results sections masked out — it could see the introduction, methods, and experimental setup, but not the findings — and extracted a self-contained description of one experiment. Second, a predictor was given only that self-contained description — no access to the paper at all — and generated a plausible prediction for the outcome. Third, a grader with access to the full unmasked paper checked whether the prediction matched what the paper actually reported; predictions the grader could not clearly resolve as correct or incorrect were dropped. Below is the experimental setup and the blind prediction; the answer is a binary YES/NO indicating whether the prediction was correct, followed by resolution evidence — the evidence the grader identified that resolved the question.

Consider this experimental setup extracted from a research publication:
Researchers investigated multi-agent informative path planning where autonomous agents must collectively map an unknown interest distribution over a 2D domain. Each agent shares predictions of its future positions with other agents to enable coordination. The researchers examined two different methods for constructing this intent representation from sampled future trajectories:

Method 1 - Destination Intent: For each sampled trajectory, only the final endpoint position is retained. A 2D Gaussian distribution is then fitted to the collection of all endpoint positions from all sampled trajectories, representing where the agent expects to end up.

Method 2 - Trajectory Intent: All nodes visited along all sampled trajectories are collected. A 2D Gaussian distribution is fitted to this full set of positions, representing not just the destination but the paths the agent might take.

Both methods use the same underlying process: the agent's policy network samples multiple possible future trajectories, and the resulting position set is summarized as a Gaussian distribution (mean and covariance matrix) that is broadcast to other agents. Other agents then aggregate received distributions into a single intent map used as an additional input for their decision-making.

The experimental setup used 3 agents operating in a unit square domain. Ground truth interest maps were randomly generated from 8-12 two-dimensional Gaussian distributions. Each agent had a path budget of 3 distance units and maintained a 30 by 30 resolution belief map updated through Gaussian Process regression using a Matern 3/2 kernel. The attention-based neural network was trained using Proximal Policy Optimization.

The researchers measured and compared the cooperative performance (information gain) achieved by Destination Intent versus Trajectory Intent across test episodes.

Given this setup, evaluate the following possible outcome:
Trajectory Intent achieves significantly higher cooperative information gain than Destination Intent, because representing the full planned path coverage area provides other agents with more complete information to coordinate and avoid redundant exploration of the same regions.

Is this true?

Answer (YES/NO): YES